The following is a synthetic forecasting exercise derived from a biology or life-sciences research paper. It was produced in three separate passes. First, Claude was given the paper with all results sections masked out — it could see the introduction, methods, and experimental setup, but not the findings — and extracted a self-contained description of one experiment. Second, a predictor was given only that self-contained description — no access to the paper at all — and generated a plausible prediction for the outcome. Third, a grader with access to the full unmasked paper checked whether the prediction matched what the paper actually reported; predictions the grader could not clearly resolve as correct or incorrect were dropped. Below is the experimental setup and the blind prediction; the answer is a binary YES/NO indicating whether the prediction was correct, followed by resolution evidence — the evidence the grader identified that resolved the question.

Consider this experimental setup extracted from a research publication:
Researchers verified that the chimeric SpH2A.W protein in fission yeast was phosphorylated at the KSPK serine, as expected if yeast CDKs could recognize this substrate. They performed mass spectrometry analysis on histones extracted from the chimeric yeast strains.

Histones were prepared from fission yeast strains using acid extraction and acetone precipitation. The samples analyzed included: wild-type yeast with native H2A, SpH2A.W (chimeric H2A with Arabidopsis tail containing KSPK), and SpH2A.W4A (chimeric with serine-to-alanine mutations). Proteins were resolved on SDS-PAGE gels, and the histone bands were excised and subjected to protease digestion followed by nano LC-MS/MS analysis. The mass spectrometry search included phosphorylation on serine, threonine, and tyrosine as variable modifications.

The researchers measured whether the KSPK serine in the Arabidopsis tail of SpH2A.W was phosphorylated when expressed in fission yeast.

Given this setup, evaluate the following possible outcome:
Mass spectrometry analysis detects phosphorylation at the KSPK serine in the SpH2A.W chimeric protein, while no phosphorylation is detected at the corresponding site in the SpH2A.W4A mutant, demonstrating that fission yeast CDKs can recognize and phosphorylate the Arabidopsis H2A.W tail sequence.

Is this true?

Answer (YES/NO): YES